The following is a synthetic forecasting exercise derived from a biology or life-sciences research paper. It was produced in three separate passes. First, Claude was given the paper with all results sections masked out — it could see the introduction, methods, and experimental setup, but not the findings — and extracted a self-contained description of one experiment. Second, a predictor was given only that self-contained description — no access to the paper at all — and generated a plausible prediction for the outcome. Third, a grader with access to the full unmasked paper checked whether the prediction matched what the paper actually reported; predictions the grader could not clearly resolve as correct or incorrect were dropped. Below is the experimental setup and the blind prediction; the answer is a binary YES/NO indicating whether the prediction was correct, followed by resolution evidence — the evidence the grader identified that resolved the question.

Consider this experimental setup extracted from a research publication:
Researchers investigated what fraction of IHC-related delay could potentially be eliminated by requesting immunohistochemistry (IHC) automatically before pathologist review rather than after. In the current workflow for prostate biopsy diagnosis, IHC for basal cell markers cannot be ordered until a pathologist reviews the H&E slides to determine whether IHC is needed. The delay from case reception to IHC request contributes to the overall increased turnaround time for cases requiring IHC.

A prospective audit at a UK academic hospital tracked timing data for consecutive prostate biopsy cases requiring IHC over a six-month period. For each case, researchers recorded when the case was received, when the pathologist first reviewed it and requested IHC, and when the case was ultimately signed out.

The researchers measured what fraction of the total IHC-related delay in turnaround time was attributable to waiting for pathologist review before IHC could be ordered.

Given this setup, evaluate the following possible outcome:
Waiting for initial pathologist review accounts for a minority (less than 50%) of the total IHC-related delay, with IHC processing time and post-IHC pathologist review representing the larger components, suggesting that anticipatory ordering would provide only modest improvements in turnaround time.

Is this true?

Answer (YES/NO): NO